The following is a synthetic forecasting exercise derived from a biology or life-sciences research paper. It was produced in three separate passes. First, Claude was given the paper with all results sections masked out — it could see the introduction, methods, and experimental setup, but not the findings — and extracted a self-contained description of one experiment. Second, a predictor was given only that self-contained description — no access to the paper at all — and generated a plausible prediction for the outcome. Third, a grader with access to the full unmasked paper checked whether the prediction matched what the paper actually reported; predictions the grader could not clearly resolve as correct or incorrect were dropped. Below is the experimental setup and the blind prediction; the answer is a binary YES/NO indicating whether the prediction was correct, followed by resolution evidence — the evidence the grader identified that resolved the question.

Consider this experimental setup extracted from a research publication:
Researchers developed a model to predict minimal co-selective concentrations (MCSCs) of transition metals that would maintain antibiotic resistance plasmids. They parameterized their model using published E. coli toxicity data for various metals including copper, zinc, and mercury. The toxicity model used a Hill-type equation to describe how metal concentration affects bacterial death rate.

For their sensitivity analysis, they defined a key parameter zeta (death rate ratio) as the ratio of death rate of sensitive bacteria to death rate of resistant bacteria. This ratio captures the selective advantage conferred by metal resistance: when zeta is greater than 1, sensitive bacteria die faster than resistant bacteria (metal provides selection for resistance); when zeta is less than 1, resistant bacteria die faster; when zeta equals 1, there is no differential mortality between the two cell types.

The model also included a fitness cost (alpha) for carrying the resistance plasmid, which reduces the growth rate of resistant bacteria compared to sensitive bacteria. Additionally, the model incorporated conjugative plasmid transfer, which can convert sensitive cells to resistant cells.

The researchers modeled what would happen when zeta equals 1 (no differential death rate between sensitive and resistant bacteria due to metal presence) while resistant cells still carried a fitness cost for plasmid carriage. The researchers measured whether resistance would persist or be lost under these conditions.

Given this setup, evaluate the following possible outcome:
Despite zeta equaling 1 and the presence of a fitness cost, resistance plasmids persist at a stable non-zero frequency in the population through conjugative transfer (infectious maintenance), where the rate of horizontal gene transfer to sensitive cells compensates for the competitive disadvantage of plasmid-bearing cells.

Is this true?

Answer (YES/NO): NO